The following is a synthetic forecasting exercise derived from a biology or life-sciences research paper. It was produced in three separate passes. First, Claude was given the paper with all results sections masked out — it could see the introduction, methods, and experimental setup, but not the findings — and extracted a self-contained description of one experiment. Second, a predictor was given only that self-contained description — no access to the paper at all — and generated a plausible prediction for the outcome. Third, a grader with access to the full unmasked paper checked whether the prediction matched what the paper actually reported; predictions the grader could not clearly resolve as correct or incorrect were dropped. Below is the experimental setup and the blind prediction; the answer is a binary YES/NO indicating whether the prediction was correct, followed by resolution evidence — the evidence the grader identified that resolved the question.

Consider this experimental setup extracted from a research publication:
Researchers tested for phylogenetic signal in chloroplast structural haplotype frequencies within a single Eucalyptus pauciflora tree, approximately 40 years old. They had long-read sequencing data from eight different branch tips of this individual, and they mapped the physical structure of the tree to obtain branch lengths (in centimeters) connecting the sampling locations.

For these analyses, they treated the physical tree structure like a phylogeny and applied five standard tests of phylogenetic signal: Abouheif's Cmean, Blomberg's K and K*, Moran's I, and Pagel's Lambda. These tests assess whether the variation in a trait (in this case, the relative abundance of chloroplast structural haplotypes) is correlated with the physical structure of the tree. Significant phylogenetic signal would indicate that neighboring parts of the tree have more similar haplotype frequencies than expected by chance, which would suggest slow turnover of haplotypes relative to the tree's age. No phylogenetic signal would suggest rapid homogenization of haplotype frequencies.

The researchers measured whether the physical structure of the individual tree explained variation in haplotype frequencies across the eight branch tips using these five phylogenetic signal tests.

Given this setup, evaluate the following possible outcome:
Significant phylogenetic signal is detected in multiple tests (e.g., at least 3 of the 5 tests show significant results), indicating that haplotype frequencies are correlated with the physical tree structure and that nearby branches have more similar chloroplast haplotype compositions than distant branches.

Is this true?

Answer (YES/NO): NO